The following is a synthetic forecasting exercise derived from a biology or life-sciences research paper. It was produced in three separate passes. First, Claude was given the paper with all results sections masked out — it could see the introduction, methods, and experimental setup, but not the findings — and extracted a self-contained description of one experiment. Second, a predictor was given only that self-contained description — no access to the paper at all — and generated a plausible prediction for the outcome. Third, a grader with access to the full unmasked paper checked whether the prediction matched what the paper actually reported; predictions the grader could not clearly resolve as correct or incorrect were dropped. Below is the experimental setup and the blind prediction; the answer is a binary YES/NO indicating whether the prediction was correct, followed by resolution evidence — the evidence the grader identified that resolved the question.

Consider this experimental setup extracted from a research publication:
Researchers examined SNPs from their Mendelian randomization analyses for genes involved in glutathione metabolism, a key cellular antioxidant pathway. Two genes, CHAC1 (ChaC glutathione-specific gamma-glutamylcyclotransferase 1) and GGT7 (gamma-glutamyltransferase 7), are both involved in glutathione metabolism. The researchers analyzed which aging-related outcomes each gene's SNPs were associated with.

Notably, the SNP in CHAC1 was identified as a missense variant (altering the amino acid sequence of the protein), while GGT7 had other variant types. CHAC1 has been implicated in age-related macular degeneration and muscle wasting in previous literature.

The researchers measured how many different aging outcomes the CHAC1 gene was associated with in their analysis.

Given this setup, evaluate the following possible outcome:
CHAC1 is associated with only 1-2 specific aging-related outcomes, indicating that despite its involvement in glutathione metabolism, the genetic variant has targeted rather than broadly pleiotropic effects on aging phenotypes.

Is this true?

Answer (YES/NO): NO